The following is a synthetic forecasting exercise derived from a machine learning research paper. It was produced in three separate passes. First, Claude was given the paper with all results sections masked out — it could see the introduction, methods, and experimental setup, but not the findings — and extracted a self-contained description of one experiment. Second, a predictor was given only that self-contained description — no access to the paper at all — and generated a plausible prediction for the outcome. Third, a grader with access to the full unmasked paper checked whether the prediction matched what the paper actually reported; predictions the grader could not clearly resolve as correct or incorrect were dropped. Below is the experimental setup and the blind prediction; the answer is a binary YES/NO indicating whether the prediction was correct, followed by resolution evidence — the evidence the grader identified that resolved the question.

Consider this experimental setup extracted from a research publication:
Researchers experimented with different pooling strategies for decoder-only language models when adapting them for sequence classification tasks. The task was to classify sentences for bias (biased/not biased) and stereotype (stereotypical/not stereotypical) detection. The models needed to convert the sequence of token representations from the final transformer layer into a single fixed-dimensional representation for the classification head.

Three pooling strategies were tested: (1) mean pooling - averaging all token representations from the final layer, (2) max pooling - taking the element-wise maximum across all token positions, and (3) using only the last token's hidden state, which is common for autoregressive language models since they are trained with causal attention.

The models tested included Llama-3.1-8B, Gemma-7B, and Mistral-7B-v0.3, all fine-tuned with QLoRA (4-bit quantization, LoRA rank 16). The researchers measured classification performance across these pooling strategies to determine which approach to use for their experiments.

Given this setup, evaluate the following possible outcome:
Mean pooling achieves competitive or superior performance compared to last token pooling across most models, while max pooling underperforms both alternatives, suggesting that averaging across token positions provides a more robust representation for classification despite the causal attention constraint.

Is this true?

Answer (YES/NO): NO